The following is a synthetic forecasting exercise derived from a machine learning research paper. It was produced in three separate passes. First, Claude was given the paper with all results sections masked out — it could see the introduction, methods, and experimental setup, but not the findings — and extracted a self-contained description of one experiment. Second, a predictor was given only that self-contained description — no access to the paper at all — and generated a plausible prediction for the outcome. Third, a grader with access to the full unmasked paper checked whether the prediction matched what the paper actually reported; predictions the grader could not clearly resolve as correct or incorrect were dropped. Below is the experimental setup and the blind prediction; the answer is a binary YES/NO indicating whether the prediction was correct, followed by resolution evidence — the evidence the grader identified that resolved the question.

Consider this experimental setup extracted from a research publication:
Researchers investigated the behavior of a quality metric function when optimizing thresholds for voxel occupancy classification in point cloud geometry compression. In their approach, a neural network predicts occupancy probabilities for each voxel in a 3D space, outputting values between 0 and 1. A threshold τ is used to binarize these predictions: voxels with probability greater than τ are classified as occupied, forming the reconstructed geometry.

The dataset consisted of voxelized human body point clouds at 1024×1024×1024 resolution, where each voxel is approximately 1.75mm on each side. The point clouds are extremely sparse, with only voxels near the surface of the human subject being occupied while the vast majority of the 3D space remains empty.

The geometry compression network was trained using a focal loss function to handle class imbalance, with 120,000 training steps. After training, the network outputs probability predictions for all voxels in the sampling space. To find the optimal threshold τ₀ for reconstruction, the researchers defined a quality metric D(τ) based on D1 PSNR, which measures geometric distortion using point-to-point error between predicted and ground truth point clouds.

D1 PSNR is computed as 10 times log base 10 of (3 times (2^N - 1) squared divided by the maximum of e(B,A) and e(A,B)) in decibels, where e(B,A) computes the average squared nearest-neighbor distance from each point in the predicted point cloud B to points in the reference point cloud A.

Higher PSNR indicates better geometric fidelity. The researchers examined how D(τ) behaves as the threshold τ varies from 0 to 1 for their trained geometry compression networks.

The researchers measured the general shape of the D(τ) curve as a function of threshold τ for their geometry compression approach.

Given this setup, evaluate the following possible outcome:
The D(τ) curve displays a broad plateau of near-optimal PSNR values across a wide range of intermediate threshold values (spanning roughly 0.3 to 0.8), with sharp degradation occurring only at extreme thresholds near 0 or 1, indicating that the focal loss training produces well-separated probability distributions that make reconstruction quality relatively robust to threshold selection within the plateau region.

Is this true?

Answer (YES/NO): NO